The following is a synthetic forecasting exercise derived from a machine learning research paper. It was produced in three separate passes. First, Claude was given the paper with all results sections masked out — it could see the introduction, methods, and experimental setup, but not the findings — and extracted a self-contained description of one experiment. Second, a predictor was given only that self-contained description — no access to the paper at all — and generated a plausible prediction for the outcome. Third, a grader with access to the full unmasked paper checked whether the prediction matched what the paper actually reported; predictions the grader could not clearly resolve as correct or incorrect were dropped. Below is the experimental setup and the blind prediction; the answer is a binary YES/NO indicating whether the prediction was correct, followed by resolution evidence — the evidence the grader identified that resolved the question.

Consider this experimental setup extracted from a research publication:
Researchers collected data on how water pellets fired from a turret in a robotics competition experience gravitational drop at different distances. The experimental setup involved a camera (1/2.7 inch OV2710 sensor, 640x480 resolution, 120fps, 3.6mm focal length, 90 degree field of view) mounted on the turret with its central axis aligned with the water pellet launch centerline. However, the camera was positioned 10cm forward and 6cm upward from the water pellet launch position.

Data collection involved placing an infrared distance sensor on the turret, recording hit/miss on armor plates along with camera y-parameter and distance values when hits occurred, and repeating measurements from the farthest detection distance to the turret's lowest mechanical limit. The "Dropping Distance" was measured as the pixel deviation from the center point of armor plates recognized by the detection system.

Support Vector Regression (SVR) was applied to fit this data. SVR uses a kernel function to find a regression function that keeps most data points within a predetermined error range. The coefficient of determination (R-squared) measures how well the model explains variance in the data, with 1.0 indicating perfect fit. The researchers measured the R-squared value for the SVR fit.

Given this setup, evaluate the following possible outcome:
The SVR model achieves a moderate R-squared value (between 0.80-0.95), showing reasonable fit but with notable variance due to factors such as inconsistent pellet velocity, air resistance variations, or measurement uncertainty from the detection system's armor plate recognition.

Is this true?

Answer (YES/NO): NO